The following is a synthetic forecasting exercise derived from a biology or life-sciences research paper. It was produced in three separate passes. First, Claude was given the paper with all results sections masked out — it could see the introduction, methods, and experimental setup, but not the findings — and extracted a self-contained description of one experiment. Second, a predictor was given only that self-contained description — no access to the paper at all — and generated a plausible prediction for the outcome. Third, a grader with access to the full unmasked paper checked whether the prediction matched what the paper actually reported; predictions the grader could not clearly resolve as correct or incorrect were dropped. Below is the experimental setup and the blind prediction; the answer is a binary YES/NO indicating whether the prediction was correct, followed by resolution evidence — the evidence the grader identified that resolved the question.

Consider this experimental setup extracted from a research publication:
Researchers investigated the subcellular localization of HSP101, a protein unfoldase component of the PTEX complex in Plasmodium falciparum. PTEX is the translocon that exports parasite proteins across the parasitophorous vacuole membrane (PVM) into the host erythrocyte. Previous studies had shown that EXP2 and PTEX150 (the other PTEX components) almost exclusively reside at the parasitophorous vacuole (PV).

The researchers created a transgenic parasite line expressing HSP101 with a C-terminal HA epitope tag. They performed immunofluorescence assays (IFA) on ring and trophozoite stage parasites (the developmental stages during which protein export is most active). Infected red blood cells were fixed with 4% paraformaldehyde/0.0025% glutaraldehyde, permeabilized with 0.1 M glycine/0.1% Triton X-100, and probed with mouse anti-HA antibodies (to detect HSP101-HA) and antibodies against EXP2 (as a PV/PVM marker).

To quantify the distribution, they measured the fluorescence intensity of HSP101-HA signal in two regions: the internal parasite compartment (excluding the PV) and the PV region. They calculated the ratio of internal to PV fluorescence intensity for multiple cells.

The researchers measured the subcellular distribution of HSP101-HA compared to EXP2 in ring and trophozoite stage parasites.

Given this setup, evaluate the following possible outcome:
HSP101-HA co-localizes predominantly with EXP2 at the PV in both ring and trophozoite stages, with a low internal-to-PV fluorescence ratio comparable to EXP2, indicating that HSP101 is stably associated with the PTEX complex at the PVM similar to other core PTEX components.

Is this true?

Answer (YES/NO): NO